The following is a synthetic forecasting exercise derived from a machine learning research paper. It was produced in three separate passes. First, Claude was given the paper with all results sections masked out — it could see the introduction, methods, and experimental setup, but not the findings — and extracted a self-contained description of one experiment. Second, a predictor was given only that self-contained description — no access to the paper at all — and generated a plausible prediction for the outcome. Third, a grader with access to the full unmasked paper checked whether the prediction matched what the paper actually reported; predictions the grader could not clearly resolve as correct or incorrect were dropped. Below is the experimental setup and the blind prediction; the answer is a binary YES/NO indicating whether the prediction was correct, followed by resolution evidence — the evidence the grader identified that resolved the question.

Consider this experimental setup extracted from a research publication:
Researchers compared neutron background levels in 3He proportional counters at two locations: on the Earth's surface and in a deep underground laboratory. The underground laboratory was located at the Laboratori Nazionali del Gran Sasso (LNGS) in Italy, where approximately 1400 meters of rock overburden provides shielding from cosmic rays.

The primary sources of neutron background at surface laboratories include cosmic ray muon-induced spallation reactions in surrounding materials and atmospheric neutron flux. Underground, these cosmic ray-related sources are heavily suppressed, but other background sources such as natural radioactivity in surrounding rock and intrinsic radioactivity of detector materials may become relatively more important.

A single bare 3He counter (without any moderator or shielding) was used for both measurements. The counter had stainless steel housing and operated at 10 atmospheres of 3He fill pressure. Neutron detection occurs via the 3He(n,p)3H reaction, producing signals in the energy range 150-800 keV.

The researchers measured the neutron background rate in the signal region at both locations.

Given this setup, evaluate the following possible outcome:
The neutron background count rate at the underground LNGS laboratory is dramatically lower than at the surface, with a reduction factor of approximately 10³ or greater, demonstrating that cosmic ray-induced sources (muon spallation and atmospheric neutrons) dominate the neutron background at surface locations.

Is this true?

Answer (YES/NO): YES